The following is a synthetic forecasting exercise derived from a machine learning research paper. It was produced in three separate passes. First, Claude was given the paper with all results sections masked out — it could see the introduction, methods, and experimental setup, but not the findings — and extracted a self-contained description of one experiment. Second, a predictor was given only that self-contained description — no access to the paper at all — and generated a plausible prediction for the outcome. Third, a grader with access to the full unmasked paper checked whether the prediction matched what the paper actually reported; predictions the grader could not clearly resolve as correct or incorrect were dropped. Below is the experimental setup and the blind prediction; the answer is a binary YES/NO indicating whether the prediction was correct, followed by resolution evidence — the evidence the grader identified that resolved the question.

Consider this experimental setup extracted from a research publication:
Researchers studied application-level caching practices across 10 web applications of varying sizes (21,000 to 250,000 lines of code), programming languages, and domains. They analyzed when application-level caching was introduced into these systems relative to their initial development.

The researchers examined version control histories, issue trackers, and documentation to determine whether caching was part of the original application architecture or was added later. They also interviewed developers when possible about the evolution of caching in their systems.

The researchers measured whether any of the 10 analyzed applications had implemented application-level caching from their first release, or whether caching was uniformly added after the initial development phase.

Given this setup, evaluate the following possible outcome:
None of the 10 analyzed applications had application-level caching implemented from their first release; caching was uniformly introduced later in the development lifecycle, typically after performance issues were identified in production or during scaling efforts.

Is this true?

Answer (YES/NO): YES